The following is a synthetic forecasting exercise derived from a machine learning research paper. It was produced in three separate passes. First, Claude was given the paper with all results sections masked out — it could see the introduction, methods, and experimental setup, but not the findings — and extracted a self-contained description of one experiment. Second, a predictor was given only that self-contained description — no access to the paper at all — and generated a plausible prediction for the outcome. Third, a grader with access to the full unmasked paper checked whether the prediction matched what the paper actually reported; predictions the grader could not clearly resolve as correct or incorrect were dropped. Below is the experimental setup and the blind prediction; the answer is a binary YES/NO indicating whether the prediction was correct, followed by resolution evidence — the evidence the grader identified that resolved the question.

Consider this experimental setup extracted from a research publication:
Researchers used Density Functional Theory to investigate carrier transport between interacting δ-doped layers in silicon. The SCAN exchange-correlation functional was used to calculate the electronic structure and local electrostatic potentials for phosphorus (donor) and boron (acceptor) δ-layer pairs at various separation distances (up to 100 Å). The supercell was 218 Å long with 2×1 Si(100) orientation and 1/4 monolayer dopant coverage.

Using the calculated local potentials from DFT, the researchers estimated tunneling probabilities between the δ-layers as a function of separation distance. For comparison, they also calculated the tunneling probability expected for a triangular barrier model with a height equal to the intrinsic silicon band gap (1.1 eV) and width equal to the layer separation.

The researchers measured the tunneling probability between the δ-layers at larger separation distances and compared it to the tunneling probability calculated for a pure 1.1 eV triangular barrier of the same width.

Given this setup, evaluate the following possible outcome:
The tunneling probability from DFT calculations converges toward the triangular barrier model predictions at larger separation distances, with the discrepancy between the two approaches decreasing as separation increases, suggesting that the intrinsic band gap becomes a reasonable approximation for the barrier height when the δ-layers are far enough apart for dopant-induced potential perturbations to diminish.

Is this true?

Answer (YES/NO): NO